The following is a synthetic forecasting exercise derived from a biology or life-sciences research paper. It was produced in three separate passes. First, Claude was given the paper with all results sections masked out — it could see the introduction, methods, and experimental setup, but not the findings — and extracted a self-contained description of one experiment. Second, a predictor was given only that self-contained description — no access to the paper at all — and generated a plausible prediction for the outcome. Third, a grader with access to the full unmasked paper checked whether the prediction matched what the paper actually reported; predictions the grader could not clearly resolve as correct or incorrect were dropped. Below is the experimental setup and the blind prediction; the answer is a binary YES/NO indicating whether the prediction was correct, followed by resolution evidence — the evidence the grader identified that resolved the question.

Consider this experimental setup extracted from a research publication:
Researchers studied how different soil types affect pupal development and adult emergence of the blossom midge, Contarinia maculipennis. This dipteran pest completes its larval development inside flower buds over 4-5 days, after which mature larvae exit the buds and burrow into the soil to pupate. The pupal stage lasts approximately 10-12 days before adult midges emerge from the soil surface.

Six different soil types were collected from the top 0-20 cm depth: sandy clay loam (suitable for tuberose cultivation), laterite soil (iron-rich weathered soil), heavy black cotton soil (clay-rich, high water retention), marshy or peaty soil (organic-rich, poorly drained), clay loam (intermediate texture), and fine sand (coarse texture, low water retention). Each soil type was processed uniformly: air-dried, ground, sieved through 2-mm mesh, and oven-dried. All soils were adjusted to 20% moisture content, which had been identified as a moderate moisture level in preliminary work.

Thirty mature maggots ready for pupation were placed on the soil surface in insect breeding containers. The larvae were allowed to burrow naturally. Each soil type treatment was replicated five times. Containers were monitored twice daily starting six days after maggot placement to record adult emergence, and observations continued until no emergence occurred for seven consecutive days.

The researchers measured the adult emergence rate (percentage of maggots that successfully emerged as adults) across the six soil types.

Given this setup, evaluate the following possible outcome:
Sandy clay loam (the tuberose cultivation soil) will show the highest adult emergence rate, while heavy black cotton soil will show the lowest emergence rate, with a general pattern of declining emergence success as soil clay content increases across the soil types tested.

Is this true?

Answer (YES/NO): NO